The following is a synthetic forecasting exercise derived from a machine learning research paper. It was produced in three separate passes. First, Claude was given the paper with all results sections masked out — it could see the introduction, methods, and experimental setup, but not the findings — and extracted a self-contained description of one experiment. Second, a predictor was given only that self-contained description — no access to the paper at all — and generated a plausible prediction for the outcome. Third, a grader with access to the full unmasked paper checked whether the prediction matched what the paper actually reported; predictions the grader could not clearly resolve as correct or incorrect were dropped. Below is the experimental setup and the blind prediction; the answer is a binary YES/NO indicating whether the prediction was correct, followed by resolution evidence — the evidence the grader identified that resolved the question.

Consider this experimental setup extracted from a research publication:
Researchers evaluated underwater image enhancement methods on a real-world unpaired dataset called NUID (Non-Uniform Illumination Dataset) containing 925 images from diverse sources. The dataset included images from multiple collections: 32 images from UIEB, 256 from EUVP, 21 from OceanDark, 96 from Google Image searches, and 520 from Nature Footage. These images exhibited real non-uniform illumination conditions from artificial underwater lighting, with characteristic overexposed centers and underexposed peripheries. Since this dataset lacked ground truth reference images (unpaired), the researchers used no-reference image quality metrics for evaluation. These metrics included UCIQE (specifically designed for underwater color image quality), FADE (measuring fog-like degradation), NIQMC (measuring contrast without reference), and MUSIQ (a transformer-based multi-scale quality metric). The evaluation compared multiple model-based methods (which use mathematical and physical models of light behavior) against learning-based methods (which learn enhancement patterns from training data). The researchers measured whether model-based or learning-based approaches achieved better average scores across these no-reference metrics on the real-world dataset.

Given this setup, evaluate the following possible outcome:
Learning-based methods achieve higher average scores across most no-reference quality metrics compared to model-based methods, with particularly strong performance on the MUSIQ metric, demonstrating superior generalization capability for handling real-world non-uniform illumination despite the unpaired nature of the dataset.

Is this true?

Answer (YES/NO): NO